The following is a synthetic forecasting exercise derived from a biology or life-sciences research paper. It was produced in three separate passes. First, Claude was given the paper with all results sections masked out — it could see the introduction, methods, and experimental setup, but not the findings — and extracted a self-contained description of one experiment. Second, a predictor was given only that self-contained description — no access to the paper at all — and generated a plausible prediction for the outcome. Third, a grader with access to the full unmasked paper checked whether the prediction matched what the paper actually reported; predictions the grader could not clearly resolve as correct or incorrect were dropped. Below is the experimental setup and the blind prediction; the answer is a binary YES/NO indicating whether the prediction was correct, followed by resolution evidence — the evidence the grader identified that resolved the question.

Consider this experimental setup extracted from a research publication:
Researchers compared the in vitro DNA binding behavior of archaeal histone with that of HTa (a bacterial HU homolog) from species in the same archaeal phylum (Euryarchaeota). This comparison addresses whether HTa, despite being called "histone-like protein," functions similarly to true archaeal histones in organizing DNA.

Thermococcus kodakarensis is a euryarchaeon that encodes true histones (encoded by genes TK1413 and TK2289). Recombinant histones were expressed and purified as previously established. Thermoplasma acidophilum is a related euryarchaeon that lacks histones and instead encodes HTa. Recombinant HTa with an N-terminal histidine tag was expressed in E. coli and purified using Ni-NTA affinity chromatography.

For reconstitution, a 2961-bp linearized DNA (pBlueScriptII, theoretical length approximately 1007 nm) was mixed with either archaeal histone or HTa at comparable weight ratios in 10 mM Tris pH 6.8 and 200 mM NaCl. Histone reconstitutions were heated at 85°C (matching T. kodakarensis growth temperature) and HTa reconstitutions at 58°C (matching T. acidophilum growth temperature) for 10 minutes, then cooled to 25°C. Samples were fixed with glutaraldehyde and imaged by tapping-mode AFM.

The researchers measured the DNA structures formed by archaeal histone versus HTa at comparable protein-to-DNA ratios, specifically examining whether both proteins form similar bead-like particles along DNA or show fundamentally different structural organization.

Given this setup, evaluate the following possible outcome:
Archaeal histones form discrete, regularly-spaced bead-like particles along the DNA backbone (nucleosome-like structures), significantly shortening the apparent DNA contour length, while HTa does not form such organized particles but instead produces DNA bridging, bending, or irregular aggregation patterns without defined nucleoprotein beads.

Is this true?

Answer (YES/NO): NO